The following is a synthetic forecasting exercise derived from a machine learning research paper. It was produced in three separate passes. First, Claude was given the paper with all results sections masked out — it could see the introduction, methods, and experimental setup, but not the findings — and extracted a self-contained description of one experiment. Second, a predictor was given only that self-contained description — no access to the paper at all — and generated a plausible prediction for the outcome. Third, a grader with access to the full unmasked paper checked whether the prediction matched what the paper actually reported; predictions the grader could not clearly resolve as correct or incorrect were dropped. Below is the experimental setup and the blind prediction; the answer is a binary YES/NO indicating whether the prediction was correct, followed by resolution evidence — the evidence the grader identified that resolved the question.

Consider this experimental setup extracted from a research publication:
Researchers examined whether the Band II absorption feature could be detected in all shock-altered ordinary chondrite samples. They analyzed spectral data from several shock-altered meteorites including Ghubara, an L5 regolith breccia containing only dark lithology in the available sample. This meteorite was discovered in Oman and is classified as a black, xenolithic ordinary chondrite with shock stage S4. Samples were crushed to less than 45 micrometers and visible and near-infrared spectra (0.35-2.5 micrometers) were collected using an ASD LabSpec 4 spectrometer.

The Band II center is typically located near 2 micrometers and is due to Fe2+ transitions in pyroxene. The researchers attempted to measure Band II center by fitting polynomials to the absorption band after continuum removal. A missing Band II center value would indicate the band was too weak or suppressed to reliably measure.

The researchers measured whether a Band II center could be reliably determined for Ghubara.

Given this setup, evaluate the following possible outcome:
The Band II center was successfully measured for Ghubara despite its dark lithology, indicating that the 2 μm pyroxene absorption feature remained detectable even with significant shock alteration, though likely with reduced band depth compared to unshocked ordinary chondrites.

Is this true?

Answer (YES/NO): NO